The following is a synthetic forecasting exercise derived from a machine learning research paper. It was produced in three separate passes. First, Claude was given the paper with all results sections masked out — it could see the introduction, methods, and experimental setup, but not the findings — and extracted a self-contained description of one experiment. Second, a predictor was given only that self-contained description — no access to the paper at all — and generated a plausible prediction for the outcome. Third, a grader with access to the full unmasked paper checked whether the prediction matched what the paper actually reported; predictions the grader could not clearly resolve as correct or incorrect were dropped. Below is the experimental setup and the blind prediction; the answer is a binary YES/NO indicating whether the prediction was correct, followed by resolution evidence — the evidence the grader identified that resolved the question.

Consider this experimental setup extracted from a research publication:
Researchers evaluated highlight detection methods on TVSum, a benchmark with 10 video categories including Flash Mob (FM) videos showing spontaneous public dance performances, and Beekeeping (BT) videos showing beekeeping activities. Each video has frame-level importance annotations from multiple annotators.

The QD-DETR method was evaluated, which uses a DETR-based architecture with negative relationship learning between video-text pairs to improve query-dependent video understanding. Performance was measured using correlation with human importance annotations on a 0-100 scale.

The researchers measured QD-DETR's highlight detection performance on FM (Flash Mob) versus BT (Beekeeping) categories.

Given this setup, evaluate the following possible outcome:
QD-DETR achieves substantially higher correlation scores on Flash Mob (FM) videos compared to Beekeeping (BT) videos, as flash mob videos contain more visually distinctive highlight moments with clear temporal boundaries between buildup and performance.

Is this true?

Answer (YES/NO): NO